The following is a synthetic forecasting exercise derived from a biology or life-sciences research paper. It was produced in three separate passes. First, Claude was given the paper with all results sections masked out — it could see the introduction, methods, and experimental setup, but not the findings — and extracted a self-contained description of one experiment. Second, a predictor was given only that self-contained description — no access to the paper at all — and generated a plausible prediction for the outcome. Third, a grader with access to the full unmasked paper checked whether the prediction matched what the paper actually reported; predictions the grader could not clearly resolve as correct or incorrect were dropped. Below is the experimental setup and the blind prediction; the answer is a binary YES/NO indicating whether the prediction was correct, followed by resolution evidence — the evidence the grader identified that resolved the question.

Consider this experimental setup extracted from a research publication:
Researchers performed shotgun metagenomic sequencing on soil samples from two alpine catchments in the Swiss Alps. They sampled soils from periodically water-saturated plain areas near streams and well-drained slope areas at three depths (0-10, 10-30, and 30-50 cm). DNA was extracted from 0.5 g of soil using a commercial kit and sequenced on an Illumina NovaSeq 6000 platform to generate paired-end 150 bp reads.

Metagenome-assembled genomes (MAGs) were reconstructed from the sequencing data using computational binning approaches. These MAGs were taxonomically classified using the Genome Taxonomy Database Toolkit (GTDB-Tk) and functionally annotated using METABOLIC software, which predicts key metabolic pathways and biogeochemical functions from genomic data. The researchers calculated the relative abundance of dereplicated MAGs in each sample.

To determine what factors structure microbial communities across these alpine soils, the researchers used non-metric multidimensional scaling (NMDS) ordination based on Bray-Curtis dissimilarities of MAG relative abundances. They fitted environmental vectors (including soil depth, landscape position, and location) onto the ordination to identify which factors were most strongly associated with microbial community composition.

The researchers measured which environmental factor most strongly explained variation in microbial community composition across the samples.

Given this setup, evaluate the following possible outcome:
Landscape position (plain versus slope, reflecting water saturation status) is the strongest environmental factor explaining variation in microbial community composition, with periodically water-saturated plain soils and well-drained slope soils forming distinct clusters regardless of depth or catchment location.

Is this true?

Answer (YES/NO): YES